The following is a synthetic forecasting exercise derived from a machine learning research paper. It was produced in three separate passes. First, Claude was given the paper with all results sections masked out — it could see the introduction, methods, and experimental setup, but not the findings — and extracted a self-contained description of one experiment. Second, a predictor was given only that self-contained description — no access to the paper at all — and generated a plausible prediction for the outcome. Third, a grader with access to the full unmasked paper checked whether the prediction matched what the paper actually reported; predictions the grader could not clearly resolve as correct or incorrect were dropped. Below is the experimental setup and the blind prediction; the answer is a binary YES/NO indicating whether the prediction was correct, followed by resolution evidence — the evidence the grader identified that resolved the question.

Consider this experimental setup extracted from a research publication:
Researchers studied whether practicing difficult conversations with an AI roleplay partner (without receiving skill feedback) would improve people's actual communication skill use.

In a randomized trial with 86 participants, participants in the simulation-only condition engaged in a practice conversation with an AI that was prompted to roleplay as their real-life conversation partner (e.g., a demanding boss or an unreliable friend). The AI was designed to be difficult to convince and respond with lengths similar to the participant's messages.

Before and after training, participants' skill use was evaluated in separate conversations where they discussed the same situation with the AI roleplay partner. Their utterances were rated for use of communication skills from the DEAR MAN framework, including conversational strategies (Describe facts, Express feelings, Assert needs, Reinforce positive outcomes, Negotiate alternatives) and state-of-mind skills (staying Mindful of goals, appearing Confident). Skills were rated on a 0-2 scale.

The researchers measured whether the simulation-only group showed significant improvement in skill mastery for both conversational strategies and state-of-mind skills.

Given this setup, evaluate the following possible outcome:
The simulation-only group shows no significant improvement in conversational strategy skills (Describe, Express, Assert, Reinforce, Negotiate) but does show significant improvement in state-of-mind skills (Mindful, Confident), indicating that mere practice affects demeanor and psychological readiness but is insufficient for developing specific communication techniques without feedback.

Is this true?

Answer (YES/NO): NO